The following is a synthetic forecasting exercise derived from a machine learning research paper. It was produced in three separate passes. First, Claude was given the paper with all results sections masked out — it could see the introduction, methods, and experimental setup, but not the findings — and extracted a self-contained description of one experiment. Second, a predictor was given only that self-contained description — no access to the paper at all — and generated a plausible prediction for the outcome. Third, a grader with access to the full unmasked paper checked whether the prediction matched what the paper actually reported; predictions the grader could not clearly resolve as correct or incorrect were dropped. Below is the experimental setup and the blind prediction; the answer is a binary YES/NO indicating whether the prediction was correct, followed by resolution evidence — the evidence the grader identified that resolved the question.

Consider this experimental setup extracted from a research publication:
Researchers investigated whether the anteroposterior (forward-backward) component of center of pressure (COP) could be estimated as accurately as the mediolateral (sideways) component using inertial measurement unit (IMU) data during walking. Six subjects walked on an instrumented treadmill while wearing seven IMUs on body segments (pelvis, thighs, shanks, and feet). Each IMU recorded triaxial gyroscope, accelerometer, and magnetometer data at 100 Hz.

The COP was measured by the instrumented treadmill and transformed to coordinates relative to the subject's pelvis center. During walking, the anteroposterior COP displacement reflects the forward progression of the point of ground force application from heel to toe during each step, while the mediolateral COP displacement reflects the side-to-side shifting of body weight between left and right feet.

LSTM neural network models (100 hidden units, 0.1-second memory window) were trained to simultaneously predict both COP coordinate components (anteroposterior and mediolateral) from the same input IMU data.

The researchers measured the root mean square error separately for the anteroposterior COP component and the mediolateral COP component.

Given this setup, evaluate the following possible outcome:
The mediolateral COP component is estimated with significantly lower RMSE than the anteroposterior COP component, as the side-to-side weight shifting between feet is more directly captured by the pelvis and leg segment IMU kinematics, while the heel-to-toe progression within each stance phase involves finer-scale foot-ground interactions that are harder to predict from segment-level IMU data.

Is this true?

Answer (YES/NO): YES